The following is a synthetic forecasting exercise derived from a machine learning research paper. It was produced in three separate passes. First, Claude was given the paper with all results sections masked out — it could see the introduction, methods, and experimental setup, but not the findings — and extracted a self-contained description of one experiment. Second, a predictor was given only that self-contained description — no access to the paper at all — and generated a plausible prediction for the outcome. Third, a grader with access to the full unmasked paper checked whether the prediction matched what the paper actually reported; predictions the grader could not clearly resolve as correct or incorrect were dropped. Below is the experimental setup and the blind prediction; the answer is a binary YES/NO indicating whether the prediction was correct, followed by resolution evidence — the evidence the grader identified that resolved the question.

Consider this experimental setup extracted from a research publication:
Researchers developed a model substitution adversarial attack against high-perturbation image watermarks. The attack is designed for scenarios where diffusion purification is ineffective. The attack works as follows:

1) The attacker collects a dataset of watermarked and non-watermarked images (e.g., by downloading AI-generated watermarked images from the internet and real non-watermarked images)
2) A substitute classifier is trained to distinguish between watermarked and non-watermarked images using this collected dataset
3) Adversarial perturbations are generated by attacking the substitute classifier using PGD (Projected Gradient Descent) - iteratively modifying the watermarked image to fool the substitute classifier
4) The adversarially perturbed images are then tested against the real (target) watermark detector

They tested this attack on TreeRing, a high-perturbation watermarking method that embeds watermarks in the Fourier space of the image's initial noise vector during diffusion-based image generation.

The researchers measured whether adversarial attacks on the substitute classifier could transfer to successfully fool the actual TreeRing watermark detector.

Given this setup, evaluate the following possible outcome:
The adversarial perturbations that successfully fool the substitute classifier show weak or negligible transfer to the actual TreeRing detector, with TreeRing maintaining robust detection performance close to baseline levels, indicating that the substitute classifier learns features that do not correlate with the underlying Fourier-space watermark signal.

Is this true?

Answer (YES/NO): NO